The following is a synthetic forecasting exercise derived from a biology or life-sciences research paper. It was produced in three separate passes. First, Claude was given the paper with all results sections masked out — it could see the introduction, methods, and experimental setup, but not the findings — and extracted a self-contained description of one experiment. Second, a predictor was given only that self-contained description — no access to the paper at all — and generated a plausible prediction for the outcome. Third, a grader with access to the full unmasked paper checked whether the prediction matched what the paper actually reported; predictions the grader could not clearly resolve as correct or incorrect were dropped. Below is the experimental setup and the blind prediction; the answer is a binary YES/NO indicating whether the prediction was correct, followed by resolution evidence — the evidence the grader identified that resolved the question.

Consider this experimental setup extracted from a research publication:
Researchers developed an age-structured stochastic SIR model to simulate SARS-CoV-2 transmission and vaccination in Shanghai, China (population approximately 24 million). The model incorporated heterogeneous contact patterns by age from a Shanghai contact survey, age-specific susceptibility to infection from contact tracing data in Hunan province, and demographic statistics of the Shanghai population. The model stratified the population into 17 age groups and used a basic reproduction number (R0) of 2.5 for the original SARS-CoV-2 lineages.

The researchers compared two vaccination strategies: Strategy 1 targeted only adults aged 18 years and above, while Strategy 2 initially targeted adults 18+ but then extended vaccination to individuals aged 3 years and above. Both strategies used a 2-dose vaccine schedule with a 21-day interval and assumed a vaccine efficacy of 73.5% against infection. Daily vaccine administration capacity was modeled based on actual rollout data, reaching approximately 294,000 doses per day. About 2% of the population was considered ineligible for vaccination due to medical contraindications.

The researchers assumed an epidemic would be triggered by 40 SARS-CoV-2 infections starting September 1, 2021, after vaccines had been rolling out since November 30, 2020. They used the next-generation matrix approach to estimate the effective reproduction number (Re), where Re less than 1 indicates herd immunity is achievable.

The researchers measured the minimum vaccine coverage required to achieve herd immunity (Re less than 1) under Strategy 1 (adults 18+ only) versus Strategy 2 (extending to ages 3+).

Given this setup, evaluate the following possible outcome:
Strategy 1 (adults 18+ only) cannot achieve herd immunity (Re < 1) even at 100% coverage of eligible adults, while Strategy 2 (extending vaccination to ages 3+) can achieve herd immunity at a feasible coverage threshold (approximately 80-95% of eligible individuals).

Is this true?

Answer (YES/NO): YES